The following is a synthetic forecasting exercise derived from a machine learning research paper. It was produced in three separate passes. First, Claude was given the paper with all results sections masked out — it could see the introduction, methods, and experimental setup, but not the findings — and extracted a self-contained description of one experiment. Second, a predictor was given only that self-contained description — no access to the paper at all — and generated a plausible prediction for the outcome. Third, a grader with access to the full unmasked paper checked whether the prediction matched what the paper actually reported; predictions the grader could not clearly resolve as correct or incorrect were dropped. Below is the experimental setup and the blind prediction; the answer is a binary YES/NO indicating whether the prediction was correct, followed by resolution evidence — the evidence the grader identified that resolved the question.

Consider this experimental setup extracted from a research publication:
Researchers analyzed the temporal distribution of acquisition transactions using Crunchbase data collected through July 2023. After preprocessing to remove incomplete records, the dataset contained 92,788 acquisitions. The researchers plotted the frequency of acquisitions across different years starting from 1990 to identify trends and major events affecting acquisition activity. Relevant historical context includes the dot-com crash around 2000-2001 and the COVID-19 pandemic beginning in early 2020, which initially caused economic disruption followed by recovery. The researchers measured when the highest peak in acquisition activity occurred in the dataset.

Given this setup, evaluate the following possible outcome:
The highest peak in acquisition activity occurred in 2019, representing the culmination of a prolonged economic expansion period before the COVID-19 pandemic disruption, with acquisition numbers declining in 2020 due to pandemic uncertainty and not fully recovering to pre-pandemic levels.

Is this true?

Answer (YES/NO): NO